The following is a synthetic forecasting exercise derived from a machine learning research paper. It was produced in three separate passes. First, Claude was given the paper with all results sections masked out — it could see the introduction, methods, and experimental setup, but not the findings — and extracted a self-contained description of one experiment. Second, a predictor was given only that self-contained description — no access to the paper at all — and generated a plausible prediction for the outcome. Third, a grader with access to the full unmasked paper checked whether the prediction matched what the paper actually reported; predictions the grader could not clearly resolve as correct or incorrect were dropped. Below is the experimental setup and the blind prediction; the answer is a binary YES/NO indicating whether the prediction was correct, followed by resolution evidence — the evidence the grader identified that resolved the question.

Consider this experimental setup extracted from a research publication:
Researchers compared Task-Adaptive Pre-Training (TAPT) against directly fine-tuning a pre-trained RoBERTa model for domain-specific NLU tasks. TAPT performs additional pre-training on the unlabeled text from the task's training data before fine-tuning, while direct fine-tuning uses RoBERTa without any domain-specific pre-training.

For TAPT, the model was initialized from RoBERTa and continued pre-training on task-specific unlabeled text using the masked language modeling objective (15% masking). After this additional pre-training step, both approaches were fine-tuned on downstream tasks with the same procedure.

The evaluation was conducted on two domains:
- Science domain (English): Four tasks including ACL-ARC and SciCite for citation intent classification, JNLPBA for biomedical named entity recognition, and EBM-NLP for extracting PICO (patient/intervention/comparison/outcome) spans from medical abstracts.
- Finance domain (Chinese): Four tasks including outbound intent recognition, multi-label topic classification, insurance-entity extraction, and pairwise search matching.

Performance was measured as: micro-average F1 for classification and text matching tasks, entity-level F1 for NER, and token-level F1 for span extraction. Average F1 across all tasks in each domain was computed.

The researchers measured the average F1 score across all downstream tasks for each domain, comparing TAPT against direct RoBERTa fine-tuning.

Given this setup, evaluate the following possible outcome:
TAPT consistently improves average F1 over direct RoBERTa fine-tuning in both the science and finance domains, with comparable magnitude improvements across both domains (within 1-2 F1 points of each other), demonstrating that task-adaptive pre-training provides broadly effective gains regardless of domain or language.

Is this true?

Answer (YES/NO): NO